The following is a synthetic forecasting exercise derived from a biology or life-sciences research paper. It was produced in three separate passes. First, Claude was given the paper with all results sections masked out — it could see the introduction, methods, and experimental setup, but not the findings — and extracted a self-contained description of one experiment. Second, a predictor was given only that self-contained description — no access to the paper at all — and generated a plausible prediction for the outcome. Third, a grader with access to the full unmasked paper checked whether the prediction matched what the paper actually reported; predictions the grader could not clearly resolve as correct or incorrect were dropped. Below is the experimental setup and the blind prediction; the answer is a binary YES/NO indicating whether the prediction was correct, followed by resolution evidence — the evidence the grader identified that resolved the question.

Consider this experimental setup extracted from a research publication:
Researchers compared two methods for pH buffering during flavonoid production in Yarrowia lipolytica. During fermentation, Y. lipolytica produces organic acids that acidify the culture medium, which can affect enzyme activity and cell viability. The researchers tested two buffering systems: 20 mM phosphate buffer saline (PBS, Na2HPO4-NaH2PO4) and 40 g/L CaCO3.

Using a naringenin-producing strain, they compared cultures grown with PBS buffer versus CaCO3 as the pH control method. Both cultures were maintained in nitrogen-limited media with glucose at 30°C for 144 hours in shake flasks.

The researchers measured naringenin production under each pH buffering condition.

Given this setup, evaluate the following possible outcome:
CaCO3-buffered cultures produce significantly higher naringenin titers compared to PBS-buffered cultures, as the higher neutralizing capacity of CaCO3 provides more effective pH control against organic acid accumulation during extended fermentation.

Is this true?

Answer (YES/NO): YES